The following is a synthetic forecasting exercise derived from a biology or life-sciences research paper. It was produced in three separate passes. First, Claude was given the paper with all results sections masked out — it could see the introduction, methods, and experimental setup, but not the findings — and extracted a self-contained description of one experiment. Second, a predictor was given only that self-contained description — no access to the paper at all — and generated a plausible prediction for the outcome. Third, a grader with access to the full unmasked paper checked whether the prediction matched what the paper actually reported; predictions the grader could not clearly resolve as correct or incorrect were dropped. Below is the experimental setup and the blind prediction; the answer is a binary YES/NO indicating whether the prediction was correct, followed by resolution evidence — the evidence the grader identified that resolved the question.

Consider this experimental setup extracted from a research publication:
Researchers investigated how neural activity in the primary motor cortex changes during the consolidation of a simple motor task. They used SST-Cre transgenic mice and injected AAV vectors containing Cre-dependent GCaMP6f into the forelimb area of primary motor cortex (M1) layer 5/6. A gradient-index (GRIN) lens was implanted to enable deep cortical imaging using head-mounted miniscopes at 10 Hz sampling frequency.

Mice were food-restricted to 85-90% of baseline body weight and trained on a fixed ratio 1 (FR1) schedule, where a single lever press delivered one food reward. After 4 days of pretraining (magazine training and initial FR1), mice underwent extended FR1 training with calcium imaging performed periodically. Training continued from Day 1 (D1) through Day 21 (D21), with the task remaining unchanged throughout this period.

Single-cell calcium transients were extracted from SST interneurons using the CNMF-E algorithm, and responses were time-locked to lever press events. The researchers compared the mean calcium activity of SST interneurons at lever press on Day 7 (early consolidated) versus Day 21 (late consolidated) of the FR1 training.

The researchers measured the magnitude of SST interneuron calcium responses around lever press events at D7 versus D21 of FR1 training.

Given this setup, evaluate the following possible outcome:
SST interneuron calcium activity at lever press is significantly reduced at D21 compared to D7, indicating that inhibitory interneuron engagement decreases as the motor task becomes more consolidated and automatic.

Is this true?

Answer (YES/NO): YES